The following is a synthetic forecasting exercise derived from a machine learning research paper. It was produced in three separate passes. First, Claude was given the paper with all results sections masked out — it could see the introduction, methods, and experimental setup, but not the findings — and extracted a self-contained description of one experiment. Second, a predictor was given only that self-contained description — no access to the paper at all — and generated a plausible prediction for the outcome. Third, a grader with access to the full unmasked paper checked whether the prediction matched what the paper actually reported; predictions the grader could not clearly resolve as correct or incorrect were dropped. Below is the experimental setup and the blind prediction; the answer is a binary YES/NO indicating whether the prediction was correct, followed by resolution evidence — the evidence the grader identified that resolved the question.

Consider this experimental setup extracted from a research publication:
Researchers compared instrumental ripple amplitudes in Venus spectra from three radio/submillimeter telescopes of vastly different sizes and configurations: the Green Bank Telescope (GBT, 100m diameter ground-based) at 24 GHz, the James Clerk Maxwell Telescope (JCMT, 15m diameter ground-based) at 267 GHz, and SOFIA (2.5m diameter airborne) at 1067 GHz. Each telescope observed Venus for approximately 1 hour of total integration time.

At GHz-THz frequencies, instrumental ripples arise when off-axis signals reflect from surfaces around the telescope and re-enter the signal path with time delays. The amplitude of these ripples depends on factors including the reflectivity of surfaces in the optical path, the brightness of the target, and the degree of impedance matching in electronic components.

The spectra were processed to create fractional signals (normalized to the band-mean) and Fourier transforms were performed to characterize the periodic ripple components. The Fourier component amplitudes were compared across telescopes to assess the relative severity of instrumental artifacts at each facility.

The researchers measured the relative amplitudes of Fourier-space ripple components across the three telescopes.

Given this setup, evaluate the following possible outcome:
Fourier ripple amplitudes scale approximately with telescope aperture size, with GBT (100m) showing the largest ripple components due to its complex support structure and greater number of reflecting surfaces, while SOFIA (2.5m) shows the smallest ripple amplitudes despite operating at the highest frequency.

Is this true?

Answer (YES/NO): NO